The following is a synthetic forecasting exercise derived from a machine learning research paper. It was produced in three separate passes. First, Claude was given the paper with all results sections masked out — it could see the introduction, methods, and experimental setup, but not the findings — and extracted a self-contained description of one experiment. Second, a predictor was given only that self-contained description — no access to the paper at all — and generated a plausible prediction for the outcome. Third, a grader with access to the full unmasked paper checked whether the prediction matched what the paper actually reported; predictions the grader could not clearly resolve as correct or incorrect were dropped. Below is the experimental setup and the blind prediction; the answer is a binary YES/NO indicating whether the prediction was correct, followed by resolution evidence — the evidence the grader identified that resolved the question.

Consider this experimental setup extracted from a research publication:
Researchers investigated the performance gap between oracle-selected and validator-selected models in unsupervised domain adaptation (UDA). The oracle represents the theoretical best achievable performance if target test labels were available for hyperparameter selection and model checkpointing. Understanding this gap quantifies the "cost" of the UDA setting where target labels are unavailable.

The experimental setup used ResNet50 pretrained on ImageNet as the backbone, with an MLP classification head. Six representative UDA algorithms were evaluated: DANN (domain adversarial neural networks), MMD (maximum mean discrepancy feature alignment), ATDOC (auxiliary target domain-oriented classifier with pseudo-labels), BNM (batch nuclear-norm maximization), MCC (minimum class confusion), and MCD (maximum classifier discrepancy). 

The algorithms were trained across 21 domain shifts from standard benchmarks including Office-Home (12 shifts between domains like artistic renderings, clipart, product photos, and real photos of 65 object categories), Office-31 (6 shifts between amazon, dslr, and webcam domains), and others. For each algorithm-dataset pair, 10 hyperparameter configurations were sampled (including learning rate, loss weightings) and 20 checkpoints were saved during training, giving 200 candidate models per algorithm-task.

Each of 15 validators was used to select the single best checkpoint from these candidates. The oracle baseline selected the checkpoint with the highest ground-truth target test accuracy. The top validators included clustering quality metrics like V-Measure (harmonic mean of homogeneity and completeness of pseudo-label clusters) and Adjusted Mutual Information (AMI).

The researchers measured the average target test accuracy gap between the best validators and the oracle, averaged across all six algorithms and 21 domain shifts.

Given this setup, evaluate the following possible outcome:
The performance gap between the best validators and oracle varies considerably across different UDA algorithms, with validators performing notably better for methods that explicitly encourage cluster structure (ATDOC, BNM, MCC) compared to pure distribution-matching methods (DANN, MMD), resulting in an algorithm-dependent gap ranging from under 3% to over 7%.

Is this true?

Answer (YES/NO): NO